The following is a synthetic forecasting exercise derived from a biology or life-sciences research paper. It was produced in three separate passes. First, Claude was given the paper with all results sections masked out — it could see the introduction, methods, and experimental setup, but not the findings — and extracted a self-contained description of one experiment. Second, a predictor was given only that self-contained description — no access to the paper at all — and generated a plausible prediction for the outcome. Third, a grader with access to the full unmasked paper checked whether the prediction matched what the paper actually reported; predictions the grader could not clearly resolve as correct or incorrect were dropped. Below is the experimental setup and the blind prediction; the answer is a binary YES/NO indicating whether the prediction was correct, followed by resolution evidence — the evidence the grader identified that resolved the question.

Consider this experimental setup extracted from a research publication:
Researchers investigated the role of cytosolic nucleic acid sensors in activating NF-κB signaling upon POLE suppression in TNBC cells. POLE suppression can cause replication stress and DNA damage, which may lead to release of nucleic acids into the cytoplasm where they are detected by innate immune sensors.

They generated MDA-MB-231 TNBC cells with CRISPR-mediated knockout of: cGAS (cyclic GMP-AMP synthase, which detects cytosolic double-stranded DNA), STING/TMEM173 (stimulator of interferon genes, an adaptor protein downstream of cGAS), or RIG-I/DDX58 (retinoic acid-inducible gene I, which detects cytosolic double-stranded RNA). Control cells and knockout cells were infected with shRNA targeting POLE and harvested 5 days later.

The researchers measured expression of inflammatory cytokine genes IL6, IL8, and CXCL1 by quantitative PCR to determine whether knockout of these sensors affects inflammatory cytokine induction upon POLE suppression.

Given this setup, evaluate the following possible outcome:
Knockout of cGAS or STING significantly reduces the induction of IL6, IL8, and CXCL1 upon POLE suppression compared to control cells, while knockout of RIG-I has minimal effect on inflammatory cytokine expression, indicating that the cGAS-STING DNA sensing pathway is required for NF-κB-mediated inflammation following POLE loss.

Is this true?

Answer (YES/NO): NO